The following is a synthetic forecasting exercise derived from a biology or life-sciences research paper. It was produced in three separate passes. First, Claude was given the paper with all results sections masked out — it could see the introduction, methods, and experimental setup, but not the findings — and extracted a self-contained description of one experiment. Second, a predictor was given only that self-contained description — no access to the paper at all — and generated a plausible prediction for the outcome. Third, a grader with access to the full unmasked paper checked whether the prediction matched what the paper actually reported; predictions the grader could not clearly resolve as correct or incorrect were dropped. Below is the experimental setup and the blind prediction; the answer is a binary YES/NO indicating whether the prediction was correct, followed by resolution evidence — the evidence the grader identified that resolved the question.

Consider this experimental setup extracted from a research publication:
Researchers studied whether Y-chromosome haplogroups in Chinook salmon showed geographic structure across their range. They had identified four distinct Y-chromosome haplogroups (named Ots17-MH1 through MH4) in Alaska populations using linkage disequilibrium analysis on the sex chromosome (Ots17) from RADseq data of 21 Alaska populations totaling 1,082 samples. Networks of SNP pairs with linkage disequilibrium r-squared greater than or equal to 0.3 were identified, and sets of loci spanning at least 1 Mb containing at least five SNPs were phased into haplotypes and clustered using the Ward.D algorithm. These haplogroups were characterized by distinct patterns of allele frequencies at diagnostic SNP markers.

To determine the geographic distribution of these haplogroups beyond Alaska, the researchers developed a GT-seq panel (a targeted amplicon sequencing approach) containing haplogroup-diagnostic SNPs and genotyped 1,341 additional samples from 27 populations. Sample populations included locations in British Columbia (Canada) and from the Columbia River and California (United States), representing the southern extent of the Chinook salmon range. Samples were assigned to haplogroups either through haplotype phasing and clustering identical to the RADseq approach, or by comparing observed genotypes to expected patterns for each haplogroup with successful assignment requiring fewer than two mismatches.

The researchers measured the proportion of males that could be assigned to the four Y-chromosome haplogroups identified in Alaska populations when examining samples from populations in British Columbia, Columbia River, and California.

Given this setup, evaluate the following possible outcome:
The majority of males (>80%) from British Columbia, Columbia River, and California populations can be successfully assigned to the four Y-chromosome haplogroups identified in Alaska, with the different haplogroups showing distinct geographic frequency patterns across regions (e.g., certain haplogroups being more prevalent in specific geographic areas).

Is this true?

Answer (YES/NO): NO